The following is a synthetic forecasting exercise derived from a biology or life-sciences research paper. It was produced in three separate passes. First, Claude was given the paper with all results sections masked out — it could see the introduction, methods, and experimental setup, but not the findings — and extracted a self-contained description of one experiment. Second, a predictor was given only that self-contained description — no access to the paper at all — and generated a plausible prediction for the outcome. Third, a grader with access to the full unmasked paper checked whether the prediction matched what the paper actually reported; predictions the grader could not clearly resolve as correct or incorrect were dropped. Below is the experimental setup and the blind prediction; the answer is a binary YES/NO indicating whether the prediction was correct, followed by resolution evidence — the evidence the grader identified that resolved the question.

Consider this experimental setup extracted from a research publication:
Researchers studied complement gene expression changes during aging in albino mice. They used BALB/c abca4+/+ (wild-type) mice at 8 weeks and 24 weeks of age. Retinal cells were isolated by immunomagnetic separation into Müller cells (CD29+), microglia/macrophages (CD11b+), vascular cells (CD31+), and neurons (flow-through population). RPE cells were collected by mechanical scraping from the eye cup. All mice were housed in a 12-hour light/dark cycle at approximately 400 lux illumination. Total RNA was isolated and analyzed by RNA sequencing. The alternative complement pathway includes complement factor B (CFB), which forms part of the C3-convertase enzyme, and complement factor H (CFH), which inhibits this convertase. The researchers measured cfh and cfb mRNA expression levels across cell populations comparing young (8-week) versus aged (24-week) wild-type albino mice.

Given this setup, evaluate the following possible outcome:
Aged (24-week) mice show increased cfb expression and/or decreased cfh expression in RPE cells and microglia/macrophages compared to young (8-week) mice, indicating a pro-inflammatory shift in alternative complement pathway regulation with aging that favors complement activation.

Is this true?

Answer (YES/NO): YES